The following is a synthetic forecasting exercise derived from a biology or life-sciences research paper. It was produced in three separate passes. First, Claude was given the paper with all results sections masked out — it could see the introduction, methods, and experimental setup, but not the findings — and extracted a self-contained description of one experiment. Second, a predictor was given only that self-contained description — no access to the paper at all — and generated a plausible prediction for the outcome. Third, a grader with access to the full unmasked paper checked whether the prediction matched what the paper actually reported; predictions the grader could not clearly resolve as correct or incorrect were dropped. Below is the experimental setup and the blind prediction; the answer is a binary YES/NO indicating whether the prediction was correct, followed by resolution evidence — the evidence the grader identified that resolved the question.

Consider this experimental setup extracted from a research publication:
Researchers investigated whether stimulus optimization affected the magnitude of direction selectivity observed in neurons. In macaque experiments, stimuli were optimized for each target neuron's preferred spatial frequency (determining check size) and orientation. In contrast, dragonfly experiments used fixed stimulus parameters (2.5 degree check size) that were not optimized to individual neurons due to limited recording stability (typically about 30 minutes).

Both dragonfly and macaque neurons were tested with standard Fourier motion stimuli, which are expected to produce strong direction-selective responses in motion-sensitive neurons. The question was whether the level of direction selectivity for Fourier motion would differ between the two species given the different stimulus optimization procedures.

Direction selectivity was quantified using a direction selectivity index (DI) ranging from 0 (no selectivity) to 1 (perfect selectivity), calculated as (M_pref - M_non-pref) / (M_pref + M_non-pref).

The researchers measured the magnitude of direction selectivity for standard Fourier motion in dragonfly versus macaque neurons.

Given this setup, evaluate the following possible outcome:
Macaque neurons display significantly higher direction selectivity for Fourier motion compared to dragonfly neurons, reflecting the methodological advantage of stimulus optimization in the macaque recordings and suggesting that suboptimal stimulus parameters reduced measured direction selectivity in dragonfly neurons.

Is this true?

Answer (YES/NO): YES